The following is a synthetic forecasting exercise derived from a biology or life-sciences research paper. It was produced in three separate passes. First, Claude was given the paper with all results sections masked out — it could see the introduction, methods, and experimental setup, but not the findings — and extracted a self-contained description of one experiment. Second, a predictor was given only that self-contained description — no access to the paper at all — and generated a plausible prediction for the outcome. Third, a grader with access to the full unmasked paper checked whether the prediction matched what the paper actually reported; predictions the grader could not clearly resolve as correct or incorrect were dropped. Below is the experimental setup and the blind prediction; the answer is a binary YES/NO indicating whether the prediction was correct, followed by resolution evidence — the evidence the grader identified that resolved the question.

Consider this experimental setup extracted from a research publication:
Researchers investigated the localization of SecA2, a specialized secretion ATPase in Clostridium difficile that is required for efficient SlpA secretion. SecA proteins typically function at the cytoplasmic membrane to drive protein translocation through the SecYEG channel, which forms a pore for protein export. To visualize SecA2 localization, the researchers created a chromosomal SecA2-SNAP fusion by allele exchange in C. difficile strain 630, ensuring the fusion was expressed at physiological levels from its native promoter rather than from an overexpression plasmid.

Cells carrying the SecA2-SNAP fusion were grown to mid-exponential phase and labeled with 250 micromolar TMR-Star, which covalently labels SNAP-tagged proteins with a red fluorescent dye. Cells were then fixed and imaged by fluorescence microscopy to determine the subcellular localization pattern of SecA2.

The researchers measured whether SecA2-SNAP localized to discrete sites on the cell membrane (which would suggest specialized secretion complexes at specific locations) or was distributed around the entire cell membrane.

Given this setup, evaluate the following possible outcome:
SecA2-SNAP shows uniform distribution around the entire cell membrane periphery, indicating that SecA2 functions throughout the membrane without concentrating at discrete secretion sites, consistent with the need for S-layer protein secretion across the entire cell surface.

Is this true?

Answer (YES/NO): NO